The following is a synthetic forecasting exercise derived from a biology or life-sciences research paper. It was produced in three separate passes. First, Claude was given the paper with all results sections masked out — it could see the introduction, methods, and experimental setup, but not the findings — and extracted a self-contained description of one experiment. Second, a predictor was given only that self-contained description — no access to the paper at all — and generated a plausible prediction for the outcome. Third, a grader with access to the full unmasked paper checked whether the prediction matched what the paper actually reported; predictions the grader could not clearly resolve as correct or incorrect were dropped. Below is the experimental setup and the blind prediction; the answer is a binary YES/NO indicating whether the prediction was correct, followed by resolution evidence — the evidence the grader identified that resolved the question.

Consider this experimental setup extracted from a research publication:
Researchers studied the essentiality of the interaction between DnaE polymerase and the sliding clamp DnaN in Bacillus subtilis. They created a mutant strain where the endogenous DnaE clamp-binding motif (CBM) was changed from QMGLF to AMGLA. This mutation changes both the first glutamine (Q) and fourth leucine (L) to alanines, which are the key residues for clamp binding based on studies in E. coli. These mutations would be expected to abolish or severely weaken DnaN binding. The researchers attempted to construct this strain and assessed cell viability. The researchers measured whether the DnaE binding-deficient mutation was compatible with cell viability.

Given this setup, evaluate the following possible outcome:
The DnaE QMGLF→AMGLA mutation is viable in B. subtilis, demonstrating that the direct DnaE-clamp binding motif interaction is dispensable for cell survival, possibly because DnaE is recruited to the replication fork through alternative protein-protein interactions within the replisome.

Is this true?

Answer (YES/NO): YES